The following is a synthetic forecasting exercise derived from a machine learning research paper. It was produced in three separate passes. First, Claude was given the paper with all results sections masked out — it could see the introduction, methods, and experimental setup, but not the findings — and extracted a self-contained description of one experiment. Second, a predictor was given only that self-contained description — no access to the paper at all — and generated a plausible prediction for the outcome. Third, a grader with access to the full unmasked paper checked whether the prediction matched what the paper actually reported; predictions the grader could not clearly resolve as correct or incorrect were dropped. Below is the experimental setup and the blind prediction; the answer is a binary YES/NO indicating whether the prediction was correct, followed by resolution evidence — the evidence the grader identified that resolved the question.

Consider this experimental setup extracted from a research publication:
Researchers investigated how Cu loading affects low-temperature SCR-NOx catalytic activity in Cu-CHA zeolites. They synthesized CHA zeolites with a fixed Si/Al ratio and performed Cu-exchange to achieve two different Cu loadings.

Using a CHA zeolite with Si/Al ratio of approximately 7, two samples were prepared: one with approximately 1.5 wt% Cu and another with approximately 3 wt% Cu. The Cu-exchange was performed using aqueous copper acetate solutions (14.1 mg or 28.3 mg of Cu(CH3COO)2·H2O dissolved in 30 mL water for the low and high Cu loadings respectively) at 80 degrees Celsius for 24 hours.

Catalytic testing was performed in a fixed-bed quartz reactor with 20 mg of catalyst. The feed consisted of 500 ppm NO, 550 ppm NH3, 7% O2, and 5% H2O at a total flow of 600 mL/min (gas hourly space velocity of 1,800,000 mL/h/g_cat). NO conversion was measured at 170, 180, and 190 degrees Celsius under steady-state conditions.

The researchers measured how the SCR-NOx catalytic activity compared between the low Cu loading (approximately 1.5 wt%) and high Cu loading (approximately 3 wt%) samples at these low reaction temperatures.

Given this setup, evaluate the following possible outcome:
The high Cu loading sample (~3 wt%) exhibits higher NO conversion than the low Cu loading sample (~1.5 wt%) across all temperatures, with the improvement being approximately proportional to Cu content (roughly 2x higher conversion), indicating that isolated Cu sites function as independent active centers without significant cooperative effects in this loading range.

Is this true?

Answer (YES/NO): NO